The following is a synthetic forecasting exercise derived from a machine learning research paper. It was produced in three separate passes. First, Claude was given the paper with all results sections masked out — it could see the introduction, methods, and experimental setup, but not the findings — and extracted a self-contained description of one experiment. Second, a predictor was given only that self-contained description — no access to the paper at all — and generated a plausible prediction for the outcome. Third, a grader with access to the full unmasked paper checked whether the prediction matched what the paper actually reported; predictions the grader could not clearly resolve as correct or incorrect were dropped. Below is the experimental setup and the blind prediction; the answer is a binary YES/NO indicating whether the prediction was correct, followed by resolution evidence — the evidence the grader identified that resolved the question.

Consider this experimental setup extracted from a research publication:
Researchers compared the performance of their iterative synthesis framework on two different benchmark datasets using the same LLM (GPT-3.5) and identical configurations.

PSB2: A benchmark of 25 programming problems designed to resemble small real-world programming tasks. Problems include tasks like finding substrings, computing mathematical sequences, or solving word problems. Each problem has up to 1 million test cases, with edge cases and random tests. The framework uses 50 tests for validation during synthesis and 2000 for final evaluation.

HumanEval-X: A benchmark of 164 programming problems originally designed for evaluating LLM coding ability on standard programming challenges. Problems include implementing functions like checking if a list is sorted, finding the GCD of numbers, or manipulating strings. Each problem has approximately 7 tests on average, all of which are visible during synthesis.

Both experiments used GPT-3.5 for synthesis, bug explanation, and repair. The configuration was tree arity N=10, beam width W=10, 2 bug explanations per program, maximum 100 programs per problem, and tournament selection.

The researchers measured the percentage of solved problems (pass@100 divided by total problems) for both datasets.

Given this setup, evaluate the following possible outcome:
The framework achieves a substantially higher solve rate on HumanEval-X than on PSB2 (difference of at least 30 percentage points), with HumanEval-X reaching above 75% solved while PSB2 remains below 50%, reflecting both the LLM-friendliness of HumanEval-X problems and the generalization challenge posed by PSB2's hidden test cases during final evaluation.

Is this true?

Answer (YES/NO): NO